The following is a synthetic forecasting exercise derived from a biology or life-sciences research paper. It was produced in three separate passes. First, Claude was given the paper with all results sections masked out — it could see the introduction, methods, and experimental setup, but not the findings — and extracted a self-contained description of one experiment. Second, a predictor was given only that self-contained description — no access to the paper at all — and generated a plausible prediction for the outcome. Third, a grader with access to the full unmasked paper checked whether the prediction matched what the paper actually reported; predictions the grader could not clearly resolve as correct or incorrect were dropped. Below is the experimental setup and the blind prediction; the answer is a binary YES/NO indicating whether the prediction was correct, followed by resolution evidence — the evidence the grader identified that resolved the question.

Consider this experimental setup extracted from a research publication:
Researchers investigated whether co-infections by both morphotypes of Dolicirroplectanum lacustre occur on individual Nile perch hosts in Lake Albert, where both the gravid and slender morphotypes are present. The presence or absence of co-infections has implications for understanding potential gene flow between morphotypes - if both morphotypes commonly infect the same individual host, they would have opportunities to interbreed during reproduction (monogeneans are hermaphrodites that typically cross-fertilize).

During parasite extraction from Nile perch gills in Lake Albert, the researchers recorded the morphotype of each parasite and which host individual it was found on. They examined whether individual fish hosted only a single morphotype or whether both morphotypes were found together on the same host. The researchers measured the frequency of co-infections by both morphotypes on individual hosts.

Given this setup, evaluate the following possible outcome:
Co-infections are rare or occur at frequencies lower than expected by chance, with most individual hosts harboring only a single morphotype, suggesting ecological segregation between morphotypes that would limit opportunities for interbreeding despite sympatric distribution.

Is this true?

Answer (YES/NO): NO